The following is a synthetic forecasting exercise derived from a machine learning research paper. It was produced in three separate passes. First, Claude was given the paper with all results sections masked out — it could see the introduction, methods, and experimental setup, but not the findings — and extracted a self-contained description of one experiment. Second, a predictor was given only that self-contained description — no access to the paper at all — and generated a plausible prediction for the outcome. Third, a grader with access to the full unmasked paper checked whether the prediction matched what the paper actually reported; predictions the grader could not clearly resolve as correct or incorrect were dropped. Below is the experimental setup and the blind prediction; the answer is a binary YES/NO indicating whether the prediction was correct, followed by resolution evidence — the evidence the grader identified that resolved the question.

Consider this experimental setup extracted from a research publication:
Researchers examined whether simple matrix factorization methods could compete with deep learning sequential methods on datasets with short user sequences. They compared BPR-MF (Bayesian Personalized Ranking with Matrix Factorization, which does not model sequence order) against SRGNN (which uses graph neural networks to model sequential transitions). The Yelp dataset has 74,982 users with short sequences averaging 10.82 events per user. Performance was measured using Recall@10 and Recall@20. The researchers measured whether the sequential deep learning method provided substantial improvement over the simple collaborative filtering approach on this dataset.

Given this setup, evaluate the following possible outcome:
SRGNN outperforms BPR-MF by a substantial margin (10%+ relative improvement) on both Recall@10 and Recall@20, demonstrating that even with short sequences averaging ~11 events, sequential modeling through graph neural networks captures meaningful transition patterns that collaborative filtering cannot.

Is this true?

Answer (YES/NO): NO